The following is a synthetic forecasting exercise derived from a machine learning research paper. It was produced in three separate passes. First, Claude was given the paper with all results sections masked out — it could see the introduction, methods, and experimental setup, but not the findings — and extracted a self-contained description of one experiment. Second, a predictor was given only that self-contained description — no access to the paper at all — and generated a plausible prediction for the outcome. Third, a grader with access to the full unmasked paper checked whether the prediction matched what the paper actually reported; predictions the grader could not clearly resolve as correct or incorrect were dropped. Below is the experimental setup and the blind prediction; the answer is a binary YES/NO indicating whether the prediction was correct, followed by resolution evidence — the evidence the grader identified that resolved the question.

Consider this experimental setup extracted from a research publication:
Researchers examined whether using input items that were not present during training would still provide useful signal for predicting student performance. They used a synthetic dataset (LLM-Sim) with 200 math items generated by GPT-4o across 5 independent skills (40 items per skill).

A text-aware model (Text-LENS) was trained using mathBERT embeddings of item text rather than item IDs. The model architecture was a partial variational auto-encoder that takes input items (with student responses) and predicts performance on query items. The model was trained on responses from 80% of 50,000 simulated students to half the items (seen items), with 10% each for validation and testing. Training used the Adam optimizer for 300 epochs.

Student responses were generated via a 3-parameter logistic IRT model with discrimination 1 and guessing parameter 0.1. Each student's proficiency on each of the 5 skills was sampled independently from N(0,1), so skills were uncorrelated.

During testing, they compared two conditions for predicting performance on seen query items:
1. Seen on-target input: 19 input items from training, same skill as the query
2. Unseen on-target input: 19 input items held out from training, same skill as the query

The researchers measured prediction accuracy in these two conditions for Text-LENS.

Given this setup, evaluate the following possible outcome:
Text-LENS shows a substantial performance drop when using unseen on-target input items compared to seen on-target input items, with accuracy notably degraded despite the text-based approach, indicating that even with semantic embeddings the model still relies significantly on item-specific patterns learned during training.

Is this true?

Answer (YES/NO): NO